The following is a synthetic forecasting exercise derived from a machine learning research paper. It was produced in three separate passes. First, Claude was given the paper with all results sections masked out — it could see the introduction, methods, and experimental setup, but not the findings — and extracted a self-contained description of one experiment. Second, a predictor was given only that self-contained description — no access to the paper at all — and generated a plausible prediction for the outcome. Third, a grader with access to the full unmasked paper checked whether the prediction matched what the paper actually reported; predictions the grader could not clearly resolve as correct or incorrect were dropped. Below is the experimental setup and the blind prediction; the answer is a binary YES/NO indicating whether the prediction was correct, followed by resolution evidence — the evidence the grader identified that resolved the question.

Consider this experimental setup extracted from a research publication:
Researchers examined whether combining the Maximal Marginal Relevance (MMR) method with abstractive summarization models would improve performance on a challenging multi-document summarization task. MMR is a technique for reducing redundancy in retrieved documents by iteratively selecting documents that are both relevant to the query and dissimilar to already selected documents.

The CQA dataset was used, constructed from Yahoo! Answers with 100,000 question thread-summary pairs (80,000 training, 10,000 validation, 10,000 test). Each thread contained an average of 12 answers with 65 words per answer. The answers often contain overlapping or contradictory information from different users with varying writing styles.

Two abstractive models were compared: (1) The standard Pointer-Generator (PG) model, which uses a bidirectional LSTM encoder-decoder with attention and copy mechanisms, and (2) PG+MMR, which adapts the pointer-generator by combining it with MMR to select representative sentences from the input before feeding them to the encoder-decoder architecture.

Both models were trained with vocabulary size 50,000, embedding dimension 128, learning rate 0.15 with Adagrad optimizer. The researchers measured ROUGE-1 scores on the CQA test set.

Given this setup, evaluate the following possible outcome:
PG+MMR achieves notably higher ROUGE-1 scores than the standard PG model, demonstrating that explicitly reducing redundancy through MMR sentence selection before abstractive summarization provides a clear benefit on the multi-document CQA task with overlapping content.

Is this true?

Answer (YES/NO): NO